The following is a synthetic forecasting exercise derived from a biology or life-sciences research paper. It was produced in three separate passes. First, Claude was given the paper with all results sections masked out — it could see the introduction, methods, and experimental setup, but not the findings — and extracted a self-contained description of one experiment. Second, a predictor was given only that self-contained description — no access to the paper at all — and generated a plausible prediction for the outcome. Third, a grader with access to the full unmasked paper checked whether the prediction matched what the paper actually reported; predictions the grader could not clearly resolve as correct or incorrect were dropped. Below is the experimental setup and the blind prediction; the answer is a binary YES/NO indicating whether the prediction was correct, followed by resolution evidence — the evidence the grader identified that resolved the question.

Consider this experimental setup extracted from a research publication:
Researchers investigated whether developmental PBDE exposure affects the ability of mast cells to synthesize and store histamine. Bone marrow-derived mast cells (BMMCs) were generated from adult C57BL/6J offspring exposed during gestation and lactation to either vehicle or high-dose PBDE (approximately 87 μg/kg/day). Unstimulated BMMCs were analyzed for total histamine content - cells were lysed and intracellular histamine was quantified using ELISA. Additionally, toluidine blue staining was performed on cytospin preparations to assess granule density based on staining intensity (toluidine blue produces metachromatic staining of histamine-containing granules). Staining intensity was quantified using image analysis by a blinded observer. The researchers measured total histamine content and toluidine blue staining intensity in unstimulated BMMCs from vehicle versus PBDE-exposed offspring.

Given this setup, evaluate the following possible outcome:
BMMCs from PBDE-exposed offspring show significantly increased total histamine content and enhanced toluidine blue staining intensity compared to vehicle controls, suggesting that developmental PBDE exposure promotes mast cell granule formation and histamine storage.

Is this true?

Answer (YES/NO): NO